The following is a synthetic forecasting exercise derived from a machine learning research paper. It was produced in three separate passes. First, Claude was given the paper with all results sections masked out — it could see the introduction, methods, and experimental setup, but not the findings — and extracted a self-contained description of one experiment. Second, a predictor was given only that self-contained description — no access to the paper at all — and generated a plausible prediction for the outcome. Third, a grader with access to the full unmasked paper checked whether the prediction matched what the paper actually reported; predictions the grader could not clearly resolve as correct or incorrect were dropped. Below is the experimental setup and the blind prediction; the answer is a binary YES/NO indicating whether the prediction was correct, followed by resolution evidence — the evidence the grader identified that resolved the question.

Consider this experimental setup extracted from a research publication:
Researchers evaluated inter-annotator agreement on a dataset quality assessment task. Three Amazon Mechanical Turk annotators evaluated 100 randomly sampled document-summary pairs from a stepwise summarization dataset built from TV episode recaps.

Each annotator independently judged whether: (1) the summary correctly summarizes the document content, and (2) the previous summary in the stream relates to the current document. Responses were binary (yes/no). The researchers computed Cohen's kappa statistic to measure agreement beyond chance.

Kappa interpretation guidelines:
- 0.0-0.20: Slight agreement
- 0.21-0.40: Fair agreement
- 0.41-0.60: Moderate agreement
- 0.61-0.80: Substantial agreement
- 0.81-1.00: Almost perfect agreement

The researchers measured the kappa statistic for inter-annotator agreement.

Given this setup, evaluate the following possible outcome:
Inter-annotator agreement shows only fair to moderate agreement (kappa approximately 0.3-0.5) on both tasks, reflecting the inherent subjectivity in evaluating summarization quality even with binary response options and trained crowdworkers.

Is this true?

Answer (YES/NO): NO